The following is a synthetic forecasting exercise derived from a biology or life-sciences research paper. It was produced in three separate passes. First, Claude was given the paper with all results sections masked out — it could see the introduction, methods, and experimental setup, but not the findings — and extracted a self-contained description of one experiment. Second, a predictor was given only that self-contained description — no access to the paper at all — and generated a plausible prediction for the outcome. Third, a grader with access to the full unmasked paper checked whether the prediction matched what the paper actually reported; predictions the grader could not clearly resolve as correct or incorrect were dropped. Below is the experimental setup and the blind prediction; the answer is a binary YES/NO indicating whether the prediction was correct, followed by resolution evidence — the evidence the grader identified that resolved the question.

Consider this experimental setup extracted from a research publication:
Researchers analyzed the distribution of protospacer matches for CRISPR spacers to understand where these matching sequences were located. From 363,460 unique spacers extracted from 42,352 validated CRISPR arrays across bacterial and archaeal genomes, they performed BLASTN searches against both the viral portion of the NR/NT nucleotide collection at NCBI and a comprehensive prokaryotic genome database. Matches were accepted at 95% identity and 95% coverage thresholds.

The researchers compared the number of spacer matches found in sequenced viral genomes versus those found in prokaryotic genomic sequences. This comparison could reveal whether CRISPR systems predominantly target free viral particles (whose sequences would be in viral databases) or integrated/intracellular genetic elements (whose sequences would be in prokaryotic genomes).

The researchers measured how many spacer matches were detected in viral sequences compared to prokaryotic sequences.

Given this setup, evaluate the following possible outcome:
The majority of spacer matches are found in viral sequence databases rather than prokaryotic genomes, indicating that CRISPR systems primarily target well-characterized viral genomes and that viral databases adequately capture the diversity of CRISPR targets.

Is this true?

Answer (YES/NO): NO